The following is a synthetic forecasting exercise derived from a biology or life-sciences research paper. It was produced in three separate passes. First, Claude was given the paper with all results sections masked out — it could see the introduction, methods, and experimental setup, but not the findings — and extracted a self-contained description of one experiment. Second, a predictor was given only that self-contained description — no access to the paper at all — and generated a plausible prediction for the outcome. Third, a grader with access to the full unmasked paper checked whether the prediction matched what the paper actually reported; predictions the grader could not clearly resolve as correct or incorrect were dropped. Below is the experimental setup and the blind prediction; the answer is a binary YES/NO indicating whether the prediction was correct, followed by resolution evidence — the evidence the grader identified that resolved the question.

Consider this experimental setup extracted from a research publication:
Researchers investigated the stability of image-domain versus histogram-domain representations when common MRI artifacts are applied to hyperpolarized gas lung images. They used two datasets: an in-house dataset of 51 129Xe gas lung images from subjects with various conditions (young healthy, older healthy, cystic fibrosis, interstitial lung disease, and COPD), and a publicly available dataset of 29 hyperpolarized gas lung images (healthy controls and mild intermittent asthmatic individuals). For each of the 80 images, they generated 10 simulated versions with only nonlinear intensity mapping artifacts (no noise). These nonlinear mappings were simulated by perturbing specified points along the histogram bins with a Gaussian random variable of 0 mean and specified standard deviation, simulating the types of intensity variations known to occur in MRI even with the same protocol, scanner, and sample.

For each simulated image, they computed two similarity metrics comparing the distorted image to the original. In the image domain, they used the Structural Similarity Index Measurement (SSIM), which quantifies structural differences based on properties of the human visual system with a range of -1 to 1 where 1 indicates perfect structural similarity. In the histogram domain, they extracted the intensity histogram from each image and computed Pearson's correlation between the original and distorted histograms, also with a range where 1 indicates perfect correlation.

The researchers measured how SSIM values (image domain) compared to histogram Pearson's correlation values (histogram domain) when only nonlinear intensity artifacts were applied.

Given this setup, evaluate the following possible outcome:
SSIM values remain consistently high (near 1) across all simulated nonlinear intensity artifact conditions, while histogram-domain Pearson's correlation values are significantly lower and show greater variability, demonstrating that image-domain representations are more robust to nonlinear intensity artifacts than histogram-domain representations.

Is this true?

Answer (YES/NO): YES